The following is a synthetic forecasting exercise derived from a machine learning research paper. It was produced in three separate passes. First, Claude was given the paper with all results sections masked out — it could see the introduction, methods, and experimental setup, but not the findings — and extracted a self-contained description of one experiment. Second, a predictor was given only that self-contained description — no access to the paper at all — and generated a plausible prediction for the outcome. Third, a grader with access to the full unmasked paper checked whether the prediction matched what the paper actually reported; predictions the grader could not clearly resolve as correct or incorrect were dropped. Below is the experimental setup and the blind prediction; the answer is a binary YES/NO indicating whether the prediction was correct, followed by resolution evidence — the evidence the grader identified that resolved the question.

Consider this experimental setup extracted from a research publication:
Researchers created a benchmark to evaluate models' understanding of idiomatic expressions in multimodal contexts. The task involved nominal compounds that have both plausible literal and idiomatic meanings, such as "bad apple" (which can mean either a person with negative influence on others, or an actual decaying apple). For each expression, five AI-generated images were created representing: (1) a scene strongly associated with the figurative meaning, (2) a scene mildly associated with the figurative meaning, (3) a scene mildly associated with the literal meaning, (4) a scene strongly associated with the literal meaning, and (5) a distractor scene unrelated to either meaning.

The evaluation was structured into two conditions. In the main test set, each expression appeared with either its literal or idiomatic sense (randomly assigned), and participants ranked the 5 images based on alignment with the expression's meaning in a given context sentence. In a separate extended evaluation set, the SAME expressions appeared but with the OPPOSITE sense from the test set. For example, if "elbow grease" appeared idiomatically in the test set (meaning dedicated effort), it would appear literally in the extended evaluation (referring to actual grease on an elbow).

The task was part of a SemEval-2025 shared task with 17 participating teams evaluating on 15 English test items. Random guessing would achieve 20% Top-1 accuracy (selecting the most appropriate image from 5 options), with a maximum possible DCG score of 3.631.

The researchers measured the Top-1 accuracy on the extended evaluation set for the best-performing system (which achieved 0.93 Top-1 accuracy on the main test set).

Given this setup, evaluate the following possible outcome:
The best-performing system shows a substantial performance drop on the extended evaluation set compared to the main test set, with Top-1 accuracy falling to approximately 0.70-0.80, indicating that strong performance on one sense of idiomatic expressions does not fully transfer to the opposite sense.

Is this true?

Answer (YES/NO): NO